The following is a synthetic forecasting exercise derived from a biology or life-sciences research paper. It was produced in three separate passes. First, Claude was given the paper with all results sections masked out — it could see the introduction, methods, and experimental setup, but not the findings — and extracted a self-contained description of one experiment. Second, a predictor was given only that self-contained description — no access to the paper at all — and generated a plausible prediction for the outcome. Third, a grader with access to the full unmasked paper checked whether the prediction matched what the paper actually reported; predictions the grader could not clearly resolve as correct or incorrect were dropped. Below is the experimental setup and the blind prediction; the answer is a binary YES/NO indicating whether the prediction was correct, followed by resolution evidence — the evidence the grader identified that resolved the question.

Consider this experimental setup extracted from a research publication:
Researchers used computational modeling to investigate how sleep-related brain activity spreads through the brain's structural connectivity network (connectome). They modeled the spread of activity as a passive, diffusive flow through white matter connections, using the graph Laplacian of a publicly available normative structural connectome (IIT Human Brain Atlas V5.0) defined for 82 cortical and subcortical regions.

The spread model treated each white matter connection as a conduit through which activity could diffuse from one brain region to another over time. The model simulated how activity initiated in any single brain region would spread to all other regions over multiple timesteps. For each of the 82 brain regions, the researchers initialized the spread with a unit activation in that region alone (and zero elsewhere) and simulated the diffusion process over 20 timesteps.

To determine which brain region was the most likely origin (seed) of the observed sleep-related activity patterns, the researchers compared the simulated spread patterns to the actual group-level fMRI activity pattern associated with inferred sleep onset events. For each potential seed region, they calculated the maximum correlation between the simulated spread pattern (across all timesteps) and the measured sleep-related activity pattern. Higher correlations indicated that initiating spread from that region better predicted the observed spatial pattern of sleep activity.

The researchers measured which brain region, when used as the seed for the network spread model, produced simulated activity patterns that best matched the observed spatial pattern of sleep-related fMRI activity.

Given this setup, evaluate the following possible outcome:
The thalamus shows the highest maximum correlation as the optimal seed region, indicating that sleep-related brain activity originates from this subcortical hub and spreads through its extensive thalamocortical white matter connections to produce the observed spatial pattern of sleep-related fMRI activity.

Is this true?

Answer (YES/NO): NO